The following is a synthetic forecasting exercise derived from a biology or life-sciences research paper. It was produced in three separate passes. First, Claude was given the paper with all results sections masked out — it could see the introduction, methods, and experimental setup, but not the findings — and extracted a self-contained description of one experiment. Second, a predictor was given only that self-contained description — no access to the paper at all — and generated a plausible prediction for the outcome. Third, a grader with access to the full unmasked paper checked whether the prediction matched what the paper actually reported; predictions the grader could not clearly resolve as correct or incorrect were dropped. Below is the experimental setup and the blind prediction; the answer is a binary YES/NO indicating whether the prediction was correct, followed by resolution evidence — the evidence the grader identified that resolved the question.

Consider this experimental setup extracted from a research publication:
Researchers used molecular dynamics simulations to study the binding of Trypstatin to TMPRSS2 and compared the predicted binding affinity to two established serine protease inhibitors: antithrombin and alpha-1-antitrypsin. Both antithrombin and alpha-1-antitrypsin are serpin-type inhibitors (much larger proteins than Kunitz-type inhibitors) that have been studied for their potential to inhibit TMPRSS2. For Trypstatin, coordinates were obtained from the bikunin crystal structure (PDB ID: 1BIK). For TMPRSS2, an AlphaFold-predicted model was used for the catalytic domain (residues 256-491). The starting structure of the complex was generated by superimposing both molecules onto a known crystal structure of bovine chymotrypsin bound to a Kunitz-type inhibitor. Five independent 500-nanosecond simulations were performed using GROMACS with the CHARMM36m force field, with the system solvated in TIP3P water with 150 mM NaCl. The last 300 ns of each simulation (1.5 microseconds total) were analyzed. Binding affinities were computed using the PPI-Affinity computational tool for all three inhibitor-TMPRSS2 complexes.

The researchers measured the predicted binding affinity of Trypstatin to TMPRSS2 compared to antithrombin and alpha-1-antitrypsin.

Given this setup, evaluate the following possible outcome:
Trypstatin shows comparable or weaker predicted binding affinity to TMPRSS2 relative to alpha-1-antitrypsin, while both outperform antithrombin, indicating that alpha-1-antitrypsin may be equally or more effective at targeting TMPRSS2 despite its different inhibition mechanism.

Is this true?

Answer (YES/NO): NO